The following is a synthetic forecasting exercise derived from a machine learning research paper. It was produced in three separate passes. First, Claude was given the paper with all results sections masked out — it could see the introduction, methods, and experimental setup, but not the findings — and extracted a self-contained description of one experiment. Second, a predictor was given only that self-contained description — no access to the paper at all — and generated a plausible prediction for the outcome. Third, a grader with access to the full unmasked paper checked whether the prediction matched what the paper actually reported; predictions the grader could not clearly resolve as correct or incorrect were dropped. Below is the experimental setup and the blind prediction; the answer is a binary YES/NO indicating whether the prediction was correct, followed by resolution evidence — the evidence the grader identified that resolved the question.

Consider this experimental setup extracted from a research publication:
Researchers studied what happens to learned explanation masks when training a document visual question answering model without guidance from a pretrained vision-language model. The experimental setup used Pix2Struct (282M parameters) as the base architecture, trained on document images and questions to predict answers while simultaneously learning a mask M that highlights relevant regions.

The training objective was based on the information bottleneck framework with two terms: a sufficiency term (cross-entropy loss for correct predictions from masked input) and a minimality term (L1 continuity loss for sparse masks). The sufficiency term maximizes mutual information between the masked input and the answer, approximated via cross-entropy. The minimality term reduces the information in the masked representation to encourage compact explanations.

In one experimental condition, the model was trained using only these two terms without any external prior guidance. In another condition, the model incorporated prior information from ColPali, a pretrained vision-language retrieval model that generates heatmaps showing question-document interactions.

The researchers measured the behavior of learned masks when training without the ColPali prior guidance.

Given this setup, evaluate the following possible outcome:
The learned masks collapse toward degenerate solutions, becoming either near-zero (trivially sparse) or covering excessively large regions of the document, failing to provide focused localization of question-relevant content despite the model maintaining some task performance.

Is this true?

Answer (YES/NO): NO